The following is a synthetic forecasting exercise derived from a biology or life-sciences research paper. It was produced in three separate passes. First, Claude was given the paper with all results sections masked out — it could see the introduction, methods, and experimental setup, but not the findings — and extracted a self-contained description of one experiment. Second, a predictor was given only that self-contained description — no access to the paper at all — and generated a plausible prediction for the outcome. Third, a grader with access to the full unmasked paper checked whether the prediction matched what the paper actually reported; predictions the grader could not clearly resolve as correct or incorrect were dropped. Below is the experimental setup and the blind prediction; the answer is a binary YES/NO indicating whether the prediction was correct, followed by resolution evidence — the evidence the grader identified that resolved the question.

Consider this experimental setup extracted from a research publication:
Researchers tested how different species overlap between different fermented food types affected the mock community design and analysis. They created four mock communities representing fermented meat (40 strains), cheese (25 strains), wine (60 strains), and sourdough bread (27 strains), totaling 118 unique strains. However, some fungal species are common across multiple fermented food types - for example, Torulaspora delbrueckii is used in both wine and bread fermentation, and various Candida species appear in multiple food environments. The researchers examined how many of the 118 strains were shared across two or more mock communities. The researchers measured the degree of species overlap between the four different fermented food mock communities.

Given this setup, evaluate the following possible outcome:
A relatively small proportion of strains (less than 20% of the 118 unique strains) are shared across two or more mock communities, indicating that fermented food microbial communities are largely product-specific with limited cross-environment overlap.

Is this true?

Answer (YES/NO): NO